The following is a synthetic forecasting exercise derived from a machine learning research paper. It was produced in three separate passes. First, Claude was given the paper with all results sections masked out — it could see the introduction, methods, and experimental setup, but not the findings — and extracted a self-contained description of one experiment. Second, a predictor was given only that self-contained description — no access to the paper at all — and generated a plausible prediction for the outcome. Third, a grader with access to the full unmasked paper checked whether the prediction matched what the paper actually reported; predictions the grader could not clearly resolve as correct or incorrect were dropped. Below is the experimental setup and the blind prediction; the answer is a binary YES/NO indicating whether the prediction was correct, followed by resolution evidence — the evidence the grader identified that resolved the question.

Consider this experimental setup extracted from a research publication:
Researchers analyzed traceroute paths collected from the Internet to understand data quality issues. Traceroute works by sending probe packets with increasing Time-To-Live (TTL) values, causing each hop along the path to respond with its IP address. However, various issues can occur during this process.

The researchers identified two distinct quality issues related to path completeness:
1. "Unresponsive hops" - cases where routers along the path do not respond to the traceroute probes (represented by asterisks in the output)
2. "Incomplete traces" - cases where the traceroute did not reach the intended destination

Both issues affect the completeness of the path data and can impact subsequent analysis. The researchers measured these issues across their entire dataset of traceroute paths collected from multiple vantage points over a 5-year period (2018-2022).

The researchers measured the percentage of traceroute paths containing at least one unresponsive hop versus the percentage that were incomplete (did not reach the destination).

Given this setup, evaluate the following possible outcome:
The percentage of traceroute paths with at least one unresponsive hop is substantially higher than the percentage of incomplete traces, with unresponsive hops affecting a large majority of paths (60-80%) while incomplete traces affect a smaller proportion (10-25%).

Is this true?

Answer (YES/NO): NO